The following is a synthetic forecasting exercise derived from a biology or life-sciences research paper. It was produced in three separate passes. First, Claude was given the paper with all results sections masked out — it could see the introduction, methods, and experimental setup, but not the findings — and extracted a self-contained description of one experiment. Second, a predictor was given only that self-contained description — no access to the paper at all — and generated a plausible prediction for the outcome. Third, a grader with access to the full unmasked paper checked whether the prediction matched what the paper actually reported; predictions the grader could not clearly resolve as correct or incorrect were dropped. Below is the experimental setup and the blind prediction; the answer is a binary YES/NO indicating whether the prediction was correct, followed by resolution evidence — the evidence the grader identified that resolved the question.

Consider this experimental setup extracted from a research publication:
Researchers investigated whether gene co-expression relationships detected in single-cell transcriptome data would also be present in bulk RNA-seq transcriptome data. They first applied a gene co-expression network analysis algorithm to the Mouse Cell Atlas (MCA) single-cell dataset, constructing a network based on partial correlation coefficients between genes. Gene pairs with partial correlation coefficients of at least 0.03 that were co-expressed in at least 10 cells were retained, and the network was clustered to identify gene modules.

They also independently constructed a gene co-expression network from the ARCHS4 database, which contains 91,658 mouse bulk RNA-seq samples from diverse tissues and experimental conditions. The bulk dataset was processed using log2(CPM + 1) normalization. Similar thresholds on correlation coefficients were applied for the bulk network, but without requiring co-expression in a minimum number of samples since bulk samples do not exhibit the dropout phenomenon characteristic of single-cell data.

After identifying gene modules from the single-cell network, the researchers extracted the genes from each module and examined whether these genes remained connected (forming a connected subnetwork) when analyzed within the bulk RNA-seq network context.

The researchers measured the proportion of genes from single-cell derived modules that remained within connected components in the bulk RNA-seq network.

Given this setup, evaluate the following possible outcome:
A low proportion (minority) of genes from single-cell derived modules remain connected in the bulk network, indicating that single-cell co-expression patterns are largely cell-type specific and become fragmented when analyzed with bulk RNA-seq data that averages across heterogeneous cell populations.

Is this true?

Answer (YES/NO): NO